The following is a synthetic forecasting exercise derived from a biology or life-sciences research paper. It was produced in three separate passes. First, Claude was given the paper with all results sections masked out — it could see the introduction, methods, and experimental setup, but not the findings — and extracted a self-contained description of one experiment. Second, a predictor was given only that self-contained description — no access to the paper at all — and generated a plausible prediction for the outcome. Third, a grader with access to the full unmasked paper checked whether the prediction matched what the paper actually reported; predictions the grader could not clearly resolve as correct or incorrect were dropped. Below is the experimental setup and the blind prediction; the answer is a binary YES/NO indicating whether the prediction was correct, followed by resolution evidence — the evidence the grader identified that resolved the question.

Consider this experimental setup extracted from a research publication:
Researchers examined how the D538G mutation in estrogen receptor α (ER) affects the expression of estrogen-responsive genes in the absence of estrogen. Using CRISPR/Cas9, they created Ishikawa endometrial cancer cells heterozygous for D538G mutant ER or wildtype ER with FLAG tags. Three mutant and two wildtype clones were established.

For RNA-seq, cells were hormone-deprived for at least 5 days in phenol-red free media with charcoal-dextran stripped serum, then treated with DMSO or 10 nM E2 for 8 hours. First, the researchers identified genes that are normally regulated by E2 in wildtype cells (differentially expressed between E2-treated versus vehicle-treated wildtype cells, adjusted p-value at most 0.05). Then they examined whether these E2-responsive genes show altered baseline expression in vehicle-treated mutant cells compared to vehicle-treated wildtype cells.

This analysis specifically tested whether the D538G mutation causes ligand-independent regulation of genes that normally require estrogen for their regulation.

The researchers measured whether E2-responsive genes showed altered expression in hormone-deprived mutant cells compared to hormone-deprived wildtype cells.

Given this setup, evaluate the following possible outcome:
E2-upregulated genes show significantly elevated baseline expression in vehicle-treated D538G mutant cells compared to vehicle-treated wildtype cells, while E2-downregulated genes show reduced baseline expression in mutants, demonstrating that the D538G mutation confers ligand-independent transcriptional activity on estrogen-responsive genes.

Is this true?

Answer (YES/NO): YES